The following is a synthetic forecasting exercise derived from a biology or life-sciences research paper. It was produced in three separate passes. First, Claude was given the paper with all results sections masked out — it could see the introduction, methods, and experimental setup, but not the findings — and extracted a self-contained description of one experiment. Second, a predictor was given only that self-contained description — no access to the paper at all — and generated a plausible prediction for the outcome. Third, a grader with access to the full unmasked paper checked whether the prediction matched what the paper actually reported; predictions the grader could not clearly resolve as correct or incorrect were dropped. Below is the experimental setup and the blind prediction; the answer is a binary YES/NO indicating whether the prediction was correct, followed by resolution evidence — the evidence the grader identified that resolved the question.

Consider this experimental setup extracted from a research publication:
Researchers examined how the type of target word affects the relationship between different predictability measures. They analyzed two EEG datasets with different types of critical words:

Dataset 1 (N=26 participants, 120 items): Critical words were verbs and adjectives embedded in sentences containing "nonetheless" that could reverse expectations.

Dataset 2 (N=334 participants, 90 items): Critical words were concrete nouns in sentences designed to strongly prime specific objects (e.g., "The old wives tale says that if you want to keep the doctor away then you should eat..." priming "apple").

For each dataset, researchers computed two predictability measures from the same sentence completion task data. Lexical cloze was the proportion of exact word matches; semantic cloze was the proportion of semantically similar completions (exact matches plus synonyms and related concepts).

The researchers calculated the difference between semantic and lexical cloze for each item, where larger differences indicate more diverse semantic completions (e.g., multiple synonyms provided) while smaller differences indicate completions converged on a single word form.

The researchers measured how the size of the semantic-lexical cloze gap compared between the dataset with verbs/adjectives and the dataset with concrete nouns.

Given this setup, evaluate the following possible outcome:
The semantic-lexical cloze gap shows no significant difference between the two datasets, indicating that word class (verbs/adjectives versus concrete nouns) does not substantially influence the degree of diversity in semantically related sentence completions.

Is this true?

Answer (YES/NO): NO